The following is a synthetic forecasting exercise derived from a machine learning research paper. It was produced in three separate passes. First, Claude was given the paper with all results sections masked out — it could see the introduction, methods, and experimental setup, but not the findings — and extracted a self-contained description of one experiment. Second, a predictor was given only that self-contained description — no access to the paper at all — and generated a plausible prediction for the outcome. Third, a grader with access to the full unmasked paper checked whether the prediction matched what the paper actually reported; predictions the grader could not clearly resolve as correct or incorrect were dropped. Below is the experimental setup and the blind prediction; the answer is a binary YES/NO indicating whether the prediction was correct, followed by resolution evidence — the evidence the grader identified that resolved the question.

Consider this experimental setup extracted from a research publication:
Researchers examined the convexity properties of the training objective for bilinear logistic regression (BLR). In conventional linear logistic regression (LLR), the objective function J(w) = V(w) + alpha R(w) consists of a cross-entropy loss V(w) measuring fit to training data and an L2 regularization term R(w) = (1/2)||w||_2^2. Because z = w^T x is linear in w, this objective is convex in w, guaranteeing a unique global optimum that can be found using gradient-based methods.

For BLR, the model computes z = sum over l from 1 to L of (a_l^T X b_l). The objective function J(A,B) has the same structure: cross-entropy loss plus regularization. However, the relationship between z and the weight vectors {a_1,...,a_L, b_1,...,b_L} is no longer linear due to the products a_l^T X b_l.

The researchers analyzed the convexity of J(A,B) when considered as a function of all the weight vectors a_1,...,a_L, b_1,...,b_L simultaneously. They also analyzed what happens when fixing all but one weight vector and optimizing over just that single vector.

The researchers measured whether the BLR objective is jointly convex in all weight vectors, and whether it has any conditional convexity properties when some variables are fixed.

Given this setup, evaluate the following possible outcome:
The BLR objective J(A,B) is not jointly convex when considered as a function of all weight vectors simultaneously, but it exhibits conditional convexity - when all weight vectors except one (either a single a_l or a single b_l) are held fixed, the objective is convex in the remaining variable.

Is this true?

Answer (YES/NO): YES